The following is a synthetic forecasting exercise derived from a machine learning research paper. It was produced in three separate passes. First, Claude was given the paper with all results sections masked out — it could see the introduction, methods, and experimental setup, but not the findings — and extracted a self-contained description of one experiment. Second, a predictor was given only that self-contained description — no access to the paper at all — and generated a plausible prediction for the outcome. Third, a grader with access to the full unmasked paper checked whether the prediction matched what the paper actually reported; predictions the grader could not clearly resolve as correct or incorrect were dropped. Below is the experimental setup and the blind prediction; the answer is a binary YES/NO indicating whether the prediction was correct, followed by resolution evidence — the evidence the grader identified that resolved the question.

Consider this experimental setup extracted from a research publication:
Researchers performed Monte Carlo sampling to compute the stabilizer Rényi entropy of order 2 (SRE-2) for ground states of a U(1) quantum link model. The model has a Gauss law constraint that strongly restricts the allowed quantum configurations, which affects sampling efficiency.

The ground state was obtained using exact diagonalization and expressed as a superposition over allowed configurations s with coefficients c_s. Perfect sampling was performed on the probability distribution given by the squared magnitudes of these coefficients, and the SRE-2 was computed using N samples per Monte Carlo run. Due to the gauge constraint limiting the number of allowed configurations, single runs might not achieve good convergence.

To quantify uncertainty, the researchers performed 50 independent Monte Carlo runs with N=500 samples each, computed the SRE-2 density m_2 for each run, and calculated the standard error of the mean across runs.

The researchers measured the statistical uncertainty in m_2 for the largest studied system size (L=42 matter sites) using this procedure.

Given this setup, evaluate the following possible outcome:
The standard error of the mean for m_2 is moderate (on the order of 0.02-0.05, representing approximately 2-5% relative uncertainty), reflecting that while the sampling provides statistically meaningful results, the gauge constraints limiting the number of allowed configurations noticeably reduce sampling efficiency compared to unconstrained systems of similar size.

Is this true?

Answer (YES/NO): NO